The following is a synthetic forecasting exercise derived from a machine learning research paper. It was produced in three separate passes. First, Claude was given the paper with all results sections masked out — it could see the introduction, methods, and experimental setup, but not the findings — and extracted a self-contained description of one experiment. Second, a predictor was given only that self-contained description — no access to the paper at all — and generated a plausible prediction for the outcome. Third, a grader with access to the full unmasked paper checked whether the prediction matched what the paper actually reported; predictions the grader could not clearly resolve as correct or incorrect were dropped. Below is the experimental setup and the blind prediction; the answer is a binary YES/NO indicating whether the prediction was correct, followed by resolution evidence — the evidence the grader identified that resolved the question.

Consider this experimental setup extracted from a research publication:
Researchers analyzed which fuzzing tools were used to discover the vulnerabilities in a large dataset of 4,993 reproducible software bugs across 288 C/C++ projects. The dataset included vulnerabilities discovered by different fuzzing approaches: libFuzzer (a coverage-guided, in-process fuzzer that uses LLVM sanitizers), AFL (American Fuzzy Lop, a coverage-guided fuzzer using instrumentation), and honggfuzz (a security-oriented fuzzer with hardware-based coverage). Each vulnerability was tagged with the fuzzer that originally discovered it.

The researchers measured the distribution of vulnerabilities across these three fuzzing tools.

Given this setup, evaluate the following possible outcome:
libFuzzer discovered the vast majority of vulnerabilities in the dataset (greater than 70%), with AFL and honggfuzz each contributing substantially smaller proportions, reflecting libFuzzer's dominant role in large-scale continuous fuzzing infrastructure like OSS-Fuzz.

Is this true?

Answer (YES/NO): YES